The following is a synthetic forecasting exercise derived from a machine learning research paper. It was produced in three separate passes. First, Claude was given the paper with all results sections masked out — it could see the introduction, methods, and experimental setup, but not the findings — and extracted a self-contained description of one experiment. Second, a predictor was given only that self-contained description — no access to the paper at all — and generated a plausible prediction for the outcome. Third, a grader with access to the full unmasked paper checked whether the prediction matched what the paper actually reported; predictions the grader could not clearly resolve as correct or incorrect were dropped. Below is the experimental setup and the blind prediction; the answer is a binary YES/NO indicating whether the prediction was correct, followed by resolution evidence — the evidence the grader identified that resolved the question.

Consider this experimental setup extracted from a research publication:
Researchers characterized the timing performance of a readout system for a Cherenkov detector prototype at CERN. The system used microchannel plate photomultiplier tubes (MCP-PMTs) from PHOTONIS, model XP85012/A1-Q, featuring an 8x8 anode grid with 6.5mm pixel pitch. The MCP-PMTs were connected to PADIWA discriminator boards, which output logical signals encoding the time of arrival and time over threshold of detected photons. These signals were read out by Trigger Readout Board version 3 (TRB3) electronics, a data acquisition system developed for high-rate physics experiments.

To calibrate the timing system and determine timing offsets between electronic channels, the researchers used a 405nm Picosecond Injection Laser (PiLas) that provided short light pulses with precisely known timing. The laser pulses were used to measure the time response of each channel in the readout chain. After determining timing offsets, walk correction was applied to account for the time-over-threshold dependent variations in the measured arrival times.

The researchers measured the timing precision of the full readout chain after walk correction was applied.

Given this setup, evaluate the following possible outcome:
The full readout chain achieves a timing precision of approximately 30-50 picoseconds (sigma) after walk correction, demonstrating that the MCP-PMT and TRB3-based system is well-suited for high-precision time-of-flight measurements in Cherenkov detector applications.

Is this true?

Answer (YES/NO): NO